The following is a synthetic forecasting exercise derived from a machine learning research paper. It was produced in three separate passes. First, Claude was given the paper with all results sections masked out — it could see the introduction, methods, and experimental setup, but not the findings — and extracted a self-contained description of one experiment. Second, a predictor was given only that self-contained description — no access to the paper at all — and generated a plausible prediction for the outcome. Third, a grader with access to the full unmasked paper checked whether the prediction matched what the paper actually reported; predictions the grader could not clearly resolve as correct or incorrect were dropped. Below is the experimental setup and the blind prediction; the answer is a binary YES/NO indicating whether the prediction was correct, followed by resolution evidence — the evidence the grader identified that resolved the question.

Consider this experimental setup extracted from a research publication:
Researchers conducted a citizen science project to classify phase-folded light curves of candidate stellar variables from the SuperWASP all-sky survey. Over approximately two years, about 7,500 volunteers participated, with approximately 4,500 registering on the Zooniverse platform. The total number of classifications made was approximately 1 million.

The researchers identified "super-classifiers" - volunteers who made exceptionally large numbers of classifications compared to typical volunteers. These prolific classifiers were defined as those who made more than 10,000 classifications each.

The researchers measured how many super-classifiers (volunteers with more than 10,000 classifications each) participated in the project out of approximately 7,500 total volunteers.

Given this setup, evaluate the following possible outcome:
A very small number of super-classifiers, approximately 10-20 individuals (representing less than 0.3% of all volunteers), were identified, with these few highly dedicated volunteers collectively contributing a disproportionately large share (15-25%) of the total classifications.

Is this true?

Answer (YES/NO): YES